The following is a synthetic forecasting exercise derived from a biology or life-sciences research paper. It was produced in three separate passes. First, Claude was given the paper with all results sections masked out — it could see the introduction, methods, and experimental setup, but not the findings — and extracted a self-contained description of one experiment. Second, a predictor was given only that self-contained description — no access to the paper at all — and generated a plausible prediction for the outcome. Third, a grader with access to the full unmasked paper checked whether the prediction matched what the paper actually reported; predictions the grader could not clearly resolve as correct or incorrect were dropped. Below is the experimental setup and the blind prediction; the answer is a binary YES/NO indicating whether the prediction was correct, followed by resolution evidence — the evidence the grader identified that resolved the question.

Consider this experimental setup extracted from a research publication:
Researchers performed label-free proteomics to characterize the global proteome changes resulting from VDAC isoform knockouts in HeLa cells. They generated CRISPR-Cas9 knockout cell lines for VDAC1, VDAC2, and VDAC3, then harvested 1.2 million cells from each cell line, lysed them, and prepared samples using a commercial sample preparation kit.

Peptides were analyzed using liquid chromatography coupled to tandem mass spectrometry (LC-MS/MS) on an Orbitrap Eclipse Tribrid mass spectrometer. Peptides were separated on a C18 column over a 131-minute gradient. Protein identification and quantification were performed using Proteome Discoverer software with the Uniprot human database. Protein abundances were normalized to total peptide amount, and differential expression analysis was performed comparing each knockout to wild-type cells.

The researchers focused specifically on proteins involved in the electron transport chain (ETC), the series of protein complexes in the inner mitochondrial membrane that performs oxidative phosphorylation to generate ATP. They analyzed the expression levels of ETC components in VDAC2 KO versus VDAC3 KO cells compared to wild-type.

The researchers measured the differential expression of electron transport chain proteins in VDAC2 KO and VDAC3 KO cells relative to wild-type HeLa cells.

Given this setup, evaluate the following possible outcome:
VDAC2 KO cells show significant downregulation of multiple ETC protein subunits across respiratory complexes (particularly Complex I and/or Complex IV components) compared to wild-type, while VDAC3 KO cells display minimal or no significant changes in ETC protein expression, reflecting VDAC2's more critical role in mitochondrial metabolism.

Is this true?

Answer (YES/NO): NO